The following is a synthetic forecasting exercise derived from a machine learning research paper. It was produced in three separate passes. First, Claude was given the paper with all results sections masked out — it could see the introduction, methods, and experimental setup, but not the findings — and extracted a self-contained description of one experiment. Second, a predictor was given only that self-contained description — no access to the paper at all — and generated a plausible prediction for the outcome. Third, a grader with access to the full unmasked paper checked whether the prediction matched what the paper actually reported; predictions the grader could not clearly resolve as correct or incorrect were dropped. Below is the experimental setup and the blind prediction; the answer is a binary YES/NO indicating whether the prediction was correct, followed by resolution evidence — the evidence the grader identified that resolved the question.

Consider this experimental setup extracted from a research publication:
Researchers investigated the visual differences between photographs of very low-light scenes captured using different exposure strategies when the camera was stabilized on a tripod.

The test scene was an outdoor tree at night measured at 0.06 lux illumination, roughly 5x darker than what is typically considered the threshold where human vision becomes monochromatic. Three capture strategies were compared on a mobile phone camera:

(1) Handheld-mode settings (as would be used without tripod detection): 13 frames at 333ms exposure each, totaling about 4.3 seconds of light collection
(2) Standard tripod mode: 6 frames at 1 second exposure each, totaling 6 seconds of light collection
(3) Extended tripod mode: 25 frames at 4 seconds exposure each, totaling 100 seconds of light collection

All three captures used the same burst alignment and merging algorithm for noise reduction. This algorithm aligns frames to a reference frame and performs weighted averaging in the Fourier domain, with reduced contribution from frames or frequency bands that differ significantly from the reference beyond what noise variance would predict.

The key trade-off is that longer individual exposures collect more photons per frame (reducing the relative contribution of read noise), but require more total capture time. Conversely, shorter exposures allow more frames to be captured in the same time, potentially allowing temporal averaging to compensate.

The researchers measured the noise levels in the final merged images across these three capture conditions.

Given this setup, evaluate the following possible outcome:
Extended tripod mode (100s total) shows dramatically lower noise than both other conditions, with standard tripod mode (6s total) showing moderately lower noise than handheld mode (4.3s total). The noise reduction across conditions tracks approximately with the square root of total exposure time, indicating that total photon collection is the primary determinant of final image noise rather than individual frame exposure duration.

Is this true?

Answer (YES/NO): NO